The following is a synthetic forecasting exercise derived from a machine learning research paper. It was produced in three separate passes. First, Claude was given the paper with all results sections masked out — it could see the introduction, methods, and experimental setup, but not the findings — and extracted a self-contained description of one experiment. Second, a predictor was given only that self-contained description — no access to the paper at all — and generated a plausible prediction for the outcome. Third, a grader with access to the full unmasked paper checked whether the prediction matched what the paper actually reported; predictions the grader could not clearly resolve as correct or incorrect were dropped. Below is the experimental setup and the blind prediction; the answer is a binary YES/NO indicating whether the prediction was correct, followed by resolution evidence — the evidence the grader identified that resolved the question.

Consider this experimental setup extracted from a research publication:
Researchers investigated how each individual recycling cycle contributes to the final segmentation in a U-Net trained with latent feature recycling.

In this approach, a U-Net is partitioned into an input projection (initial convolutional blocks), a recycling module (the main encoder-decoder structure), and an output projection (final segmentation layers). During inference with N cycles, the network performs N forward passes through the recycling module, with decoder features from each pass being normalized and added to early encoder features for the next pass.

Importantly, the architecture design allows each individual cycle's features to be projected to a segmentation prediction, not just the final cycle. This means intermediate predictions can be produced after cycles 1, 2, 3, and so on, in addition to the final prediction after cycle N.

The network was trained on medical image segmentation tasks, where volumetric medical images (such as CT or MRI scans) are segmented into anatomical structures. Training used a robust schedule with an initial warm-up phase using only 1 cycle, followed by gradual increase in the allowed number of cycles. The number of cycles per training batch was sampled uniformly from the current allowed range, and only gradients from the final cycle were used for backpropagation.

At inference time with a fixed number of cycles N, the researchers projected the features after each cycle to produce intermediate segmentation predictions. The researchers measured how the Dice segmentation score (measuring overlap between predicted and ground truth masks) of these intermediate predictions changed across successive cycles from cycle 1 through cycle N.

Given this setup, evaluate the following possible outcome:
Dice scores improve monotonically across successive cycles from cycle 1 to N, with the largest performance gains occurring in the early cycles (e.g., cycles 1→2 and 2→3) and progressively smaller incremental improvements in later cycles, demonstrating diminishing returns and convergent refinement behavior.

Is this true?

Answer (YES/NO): YES